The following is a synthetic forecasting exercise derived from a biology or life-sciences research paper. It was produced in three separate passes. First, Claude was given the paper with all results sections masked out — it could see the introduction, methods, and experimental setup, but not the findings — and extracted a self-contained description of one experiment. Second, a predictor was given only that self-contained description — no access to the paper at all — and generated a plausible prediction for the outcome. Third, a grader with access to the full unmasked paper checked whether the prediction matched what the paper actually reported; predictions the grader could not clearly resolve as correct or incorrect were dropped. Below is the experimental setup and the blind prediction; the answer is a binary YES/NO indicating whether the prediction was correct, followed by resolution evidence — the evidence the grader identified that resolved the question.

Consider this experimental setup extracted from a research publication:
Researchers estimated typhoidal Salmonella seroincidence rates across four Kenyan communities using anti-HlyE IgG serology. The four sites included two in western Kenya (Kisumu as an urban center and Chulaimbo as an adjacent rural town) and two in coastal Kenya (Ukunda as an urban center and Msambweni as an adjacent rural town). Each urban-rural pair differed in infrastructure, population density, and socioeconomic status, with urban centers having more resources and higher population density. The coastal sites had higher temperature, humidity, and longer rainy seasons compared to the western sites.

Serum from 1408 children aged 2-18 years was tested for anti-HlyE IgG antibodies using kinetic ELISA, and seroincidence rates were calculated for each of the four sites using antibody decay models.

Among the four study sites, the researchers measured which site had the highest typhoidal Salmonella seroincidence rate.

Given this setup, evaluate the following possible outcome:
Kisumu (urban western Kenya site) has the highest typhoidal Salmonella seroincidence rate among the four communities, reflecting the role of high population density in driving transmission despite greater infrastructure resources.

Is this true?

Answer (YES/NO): NO